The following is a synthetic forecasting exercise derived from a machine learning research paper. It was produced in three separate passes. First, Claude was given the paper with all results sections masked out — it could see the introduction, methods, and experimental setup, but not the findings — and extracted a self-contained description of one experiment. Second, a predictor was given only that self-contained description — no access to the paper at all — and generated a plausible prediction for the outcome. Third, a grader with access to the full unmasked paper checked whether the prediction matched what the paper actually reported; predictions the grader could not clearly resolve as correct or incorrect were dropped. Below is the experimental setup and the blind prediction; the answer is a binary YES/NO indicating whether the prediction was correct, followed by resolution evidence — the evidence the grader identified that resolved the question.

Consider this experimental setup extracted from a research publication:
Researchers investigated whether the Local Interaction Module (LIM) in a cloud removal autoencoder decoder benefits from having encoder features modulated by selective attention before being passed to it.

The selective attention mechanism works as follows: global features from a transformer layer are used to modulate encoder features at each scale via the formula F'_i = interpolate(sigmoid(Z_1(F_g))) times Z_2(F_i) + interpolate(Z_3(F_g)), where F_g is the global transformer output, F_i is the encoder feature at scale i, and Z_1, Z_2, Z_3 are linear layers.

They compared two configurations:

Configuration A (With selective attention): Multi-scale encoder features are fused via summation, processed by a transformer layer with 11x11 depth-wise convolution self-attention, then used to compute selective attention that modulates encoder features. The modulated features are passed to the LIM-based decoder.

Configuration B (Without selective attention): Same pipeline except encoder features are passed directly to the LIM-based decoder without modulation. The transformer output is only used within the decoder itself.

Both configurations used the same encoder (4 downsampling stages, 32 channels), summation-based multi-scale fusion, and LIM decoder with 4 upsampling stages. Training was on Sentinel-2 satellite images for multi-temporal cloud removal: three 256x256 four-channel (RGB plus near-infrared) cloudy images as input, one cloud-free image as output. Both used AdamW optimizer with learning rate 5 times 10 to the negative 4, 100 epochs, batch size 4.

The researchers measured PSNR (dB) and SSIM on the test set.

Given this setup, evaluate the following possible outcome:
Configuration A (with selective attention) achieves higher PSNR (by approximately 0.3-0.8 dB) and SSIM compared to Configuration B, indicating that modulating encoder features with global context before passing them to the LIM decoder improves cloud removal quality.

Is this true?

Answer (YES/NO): NO